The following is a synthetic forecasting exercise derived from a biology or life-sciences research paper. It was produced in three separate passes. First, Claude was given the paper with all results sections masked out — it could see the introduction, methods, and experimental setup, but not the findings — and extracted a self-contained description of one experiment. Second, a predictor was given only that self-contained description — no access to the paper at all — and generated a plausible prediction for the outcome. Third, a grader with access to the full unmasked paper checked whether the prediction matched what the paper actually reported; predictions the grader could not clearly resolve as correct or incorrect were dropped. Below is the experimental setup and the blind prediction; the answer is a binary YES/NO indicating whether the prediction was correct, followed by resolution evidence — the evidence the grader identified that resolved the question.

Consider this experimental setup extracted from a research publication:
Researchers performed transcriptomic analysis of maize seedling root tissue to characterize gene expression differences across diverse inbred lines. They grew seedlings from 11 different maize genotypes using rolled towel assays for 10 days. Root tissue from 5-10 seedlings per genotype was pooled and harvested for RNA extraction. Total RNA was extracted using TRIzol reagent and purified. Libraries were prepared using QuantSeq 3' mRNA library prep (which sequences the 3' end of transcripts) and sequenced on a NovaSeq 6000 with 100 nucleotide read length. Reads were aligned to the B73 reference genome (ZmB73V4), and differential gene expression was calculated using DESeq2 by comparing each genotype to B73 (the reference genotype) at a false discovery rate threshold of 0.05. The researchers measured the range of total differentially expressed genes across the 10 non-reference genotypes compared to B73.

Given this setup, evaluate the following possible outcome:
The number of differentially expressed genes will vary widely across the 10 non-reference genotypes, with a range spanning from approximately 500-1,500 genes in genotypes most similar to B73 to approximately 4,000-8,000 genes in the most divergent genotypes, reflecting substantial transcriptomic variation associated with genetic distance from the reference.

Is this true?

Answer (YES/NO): NO